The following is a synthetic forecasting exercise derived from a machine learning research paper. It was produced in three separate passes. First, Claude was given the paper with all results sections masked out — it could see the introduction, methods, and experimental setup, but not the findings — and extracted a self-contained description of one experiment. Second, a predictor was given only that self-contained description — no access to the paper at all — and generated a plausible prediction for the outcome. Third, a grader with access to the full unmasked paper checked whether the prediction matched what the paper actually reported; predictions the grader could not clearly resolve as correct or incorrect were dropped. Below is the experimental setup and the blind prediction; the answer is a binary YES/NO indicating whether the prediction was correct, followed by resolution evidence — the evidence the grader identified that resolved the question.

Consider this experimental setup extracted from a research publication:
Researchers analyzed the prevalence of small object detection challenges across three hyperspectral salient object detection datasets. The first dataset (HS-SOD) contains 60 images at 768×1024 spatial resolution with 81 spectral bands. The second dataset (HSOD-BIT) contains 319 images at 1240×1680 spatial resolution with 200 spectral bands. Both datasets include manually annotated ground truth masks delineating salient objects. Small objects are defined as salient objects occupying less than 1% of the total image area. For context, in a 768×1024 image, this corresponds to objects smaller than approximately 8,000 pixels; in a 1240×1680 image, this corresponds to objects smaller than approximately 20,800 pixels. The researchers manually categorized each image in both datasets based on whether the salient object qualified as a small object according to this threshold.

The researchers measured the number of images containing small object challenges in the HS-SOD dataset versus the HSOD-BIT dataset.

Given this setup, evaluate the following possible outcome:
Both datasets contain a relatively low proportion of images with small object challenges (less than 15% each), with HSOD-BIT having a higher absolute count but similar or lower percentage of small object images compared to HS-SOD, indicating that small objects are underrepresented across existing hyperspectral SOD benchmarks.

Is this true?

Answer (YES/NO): NO